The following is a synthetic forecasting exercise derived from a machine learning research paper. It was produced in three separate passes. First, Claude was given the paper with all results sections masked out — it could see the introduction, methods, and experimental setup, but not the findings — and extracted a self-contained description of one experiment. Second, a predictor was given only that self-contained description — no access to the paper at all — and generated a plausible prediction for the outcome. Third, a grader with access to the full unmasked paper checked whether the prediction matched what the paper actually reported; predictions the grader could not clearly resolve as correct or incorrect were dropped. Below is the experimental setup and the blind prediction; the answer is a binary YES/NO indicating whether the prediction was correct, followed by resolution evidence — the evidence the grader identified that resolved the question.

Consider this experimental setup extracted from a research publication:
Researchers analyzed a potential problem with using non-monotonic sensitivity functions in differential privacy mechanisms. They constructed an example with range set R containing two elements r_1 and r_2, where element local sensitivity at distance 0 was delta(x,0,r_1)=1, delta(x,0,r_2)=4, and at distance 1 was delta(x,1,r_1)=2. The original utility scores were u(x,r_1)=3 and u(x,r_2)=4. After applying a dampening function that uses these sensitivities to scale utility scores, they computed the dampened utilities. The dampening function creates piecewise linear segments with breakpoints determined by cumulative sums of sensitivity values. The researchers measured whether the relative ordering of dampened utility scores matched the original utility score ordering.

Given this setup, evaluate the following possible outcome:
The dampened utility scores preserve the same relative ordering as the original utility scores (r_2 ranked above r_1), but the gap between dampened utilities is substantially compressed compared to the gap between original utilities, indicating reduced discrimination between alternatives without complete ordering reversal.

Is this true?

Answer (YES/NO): NO